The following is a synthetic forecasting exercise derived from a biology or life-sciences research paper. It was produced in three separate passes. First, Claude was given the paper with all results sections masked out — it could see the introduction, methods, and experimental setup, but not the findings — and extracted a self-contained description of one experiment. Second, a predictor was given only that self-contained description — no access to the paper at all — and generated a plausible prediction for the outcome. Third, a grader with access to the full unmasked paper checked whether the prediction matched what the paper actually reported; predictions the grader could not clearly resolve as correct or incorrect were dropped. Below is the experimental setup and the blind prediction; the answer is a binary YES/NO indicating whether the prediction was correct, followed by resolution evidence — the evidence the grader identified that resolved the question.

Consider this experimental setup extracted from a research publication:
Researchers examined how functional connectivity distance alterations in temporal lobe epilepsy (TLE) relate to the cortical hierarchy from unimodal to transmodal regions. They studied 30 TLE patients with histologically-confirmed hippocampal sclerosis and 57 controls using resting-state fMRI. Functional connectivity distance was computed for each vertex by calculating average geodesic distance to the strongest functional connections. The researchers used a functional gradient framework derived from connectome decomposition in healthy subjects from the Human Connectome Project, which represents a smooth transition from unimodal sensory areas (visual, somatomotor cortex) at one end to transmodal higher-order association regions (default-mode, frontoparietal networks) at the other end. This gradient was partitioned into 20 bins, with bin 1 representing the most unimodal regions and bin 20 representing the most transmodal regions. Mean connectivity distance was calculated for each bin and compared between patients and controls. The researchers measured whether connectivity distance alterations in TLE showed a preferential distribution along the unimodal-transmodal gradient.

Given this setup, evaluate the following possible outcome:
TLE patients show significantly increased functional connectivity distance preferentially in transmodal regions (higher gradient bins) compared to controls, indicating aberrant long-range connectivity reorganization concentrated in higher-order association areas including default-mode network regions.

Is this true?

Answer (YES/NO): NO